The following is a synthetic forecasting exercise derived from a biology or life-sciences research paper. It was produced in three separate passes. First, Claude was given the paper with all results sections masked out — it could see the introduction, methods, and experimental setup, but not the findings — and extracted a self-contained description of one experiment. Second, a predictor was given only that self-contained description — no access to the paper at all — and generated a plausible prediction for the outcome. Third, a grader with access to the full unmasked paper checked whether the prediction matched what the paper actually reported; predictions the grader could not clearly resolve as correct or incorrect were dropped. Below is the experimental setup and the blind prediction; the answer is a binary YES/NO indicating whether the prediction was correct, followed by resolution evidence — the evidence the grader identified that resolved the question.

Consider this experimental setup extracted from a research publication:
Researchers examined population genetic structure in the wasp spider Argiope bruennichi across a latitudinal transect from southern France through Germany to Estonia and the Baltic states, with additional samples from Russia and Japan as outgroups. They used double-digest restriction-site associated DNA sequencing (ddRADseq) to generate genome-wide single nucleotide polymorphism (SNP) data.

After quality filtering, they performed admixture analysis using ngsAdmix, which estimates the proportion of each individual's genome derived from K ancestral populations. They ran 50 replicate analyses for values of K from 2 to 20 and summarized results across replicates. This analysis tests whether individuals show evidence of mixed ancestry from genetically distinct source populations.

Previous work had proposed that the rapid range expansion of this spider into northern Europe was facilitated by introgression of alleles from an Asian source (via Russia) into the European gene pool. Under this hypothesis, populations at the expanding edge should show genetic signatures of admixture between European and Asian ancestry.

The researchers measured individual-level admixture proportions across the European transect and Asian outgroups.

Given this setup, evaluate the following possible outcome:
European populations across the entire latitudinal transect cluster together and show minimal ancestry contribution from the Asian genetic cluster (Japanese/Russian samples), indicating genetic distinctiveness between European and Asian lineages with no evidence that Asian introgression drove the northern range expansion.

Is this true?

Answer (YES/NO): NO